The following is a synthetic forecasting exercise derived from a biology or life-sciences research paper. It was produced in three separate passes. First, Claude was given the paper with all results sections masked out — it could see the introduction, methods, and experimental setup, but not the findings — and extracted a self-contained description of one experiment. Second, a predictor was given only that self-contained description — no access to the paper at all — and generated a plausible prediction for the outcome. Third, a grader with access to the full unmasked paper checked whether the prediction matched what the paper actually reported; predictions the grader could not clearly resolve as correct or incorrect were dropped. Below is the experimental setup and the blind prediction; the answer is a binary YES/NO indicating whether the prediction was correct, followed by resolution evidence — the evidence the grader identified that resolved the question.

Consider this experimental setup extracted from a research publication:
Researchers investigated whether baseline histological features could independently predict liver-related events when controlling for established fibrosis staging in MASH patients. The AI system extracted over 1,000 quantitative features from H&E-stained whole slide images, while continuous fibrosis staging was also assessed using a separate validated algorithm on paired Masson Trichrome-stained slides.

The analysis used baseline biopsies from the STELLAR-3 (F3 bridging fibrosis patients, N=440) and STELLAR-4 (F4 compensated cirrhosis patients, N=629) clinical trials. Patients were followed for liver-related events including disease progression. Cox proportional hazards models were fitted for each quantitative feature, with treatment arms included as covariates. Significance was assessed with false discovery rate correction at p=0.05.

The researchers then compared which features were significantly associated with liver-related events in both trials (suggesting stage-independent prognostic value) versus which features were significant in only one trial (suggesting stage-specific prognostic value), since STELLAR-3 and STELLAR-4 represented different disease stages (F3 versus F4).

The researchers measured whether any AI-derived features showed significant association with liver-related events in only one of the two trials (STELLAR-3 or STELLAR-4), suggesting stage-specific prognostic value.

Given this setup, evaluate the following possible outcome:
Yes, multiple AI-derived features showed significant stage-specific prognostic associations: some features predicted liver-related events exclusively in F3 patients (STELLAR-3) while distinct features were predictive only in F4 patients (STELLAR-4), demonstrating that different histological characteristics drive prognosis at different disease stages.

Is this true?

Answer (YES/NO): YES